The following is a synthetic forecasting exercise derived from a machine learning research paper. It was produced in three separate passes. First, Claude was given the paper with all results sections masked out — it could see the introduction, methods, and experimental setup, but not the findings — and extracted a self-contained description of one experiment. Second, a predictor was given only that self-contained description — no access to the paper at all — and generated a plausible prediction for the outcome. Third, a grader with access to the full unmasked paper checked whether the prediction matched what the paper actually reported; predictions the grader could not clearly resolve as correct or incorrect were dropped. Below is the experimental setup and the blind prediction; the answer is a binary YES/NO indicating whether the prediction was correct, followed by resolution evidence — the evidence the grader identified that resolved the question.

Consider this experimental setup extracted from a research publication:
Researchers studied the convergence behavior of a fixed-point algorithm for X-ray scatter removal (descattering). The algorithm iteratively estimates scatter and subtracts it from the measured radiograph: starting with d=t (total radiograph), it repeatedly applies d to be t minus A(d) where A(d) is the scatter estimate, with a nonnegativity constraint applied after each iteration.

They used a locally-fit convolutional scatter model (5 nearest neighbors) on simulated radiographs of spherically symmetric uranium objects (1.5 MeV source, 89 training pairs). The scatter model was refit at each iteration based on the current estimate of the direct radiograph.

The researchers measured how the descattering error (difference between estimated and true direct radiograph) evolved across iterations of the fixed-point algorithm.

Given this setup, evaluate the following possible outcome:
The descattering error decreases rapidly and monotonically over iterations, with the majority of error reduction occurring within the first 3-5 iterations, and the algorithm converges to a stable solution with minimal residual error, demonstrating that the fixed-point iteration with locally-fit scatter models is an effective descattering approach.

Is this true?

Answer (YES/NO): NO